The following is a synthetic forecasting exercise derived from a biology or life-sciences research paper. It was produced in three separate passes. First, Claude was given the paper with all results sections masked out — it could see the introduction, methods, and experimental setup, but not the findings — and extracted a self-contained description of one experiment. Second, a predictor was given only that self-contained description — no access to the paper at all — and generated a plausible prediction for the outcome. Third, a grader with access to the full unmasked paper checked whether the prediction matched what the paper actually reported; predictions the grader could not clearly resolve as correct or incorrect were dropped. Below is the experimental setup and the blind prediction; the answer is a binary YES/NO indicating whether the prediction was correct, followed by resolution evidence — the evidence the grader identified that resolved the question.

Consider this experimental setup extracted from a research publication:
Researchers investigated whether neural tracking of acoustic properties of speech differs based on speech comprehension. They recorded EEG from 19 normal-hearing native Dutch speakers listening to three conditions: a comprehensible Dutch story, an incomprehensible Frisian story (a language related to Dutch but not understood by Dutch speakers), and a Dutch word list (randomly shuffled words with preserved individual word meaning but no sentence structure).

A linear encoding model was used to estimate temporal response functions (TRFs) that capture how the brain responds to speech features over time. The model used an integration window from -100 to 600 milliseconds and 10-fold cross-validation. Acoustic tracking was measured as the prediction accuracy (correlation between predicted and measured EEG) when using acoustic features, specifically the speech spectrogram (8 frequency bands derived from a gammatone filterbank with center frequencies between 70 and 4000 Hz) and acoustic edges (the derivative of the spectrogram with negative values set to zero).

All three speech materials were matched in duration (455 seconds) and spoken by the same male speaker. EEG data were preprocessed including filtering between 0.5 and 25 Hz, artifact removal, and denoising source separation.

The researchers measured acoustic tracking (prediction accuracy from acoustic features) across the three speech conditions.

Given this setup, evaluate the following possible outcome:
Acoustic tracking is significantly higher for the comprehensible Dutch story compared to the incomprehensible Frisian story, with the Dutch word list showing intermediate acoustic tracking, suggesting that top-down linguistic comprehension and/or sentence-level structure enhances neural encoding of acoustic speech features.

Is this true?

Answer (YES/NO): NO